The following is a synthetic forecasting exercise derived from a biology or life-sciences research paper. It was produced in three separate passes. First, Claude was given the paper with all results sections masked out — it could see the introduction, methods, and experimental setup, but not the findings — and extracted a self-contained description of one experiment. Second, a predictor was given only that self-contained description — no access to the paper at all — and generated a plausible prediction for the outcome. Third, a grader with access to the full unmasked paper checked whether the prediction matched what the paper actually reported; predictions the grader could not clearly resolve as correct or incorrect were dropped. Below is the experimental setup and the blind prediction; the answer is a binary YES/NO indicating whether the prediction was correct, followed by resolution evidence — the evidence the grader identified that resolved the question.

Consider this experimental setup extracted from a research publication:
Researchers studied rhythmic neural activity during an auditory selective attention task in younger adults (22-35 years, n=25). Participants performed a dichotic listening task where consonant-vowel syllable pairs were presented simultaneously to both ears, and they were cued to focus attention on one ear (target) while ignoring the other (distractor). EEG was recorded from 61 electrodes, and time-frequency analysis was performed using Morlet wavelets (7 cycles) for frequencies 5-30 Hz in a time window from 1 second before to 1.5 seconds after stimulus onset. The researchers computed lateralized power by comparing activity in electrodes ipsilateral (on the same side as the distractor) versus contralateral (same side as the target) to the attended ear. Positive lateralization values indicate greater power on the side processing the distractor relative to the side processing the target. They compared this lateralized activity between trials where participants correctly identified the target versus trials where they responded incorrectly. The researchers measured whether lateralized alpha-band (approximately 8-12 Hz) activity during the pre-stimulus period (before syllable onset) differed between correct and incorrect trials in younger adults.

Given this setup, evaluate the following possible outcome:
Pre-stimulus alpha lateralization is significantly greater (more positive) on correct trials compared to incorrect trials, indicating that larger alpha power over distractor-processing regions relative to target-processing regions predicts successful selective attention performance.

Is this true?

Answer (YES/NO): YES